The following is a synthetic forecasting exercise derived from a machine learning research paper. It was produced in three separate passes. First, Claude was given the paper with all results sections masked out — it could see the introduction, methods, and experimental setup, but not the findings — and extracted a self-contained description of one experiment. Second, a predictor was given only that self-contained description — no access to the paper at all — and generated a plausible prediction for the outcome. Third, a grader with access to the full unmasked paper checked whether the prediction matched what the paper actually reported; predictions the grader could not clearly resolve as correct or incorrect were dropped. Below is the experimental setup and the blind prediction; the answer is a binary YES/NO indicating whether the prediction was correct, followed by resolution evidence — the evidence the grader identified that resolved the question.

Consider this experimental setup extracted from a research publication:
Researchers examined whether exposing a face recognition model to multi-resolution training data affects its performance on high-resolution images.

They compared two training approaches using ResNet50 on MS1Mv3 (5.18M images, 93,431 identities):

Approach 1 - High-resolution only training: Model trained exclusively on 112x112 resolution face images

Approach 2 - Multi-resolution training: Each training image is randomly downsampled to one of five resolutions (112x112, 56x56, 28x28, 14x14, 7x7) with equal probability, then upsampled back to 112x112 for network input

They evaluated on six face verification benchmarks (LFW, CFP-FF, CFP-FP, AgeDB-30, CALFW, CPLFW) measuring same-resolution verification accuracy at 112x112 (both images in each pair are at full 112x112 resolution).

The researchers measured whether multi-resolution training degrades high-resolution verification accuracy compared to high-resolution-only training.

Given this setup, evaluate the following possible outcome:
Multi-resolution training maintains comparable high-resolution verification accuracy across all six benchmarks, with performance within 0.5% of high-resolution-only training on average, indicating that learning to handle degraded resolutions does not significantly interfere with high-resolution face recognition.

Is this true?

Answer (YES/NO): YES